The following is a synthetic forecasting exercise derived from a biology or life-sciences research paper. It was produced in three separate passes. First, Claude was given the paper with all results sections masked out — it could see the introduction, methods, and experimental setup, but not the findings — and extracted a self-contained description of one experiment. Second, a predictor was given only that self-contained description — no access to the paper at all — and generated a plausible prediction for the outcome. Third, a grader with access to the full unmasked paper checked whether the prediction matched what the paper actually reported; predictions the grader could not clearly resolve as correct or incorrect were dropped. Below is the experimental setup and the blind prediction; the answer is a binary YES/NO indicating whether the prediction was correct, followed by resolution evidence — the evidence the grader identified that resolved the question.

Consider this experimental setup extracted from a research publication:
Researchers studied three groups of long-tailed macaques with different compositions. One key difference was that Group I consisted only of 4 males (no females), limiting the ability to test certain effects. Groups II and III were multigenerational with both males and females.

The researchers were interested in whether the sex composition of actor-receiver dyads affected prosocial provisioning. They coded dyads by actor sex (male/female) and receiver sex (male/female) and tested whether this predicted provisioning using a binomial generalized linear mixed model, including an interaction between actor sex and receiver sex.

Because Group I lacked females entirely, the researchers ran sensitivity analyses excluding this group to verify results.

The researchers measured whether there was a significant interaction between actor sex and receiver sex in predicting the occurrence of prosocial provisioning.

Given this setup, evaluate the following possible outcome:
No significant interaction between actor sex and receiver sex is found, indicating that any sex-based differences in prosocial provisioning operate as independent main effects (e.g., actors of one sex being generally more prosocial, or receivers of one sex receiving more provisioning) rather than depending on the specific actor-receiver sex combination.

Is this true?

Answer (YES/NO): NO